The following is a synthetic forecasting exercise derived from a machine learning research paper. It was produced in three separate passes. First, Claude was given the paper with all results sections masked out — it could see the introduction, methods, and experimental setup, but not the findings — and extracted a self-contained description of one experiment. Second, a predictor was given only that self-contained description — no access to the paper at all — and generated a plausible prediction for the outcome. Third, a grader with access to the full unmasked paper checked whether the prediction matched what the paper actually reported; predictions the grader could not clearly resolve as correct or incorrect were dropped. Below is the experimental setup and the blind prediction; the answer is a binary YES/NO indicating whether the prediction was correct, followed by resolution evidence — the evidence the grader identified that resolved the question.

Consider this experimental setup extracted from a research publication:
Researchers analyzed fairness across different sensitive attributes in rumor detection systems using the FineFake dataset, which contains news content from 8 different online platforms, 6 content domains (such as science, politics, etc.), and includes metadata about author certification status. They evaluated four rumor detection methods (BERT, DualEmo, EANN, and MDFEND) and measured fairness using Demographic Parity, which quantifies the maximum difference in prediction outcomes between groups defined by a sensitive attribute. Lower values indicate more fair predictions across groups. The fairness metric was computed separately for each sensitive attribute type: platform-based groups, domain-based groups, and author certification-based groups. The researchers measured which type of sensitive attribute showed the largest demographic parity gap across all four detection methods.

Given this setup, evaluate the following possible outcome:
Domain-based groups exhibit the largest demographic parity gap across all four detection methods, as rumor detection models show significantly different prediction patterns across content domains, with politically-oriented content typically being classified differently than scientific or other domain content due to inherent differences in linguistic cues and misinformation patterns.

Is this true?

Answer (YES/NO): NO